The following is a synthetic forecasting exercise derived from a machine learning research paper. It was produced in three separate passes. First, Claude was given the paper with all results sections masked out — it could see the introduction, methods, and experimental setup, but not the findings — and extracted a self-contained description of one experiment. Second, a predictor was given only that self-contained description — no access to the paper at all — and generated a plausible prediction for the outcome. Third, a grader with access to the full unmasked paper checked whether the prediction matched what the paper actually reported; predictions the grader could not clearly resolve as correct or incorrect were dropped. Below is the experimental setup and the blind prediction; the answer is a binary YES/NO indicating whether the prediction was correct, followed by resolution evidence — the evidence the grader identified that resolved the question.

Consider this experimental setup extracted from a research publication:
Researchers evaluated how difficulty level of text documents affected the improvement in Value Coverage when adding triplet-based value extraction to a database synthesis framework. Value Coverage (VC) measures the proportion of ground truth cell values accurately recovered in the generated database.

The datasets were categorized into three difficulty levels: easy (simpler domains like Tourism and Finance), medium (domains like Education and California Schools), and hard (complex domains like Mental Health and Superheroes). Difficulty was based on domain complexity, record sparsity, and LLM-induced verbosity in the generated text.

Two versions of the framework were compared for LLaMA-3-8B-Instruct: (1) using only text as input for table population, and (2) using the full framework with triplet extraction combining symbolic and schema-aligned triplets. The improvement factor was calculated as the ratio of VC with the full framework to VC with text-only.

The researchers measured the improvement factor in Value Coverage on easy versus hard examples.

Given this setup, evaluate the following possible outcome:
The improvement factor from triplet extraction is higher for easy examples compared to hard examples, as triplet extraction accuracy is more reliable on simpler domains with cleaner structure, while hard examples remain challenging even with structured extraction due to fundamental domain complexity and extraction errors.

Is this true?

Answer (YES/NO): NO